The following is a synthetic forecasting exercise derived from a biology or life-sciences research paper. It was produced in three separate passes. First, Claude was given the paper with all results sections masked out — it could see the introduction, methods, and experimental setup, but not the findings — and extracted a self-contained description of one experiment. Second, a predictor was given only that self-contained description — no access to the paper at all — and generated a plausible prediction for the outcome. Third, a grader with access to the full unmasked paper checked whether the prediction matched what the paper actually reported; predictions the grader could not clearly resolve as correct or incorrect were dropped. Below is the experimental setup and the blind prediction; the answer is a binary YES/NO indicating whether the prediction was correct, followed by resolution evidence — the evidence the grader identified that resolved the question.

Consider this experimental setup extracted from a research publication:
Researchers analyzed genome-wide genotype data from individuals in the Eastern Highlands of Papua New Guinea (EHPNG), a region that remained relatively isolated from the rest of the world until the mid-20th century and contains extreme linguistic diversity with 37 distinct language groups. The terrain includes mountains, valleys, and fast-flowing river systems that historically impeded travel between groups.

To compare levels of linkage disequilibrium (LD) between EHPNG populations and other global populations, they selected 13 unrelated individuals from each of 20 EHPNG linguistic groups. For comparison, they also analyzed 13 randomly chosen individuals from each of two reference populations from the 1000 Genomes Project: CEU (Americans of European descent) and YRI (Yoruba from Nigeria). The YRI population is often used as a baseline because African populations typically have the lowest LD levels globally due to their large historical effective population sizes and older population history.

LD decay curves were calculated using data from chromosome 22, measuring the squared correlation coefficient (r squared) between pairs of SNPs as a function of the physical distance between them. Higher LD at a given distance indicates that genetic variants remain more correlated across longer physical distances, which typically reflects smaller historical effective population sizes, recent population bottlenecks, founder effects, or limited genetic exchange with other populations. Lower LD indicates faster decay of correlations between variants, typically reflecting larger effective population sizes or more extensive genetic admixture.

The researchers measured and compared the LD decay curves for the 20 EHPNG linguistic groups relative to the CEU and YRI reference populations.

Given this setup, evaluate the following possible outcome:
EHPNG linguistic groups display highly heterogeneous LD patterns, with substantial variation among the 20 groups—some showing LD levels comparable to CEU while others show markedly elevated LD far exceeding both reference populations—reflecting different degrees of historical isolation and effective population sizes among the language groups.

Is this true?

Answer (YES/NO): NO